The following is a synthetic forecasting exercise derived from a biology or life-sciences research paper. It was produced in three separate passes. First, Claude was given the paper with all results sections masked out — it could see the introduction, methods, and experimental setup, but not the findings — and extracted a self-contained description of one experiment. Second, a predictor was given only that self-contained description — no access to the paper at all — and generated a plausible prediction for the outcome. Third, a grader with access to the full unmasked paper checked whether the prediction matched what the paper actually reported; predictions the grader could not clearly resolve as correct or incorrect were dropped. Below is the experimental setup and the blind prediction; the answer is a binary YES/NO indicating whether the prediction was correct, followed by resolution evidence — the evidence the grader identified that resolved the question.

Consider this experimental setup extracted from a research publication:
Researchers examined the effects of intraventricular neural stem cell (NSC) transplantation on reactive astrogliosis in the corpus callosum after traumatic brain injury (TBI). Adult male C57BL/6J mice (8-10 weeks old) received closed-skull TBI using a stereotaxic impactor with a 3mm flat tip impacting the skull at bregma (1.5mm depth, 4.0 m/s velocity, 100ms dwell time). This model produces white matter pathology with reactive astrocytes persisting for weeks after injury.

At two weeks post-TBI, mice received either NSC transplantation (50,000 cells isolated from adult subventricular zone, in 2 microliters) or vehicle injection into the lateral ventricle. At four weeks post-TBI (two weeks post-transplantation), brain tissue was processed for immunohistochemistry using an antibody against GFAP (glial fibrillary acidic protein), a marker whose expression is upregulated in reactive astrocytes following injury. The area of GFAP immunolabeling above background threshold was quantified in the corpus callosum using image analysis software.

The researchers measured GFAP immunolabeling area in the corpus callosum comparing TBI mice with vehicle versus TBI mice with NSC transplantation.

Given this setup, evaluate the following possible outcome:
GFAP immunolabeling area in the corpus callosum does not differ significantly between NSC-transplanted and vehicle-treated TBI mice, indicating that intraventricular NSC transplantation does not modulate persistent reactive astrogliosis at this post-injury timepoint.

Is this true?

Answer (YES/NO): NO